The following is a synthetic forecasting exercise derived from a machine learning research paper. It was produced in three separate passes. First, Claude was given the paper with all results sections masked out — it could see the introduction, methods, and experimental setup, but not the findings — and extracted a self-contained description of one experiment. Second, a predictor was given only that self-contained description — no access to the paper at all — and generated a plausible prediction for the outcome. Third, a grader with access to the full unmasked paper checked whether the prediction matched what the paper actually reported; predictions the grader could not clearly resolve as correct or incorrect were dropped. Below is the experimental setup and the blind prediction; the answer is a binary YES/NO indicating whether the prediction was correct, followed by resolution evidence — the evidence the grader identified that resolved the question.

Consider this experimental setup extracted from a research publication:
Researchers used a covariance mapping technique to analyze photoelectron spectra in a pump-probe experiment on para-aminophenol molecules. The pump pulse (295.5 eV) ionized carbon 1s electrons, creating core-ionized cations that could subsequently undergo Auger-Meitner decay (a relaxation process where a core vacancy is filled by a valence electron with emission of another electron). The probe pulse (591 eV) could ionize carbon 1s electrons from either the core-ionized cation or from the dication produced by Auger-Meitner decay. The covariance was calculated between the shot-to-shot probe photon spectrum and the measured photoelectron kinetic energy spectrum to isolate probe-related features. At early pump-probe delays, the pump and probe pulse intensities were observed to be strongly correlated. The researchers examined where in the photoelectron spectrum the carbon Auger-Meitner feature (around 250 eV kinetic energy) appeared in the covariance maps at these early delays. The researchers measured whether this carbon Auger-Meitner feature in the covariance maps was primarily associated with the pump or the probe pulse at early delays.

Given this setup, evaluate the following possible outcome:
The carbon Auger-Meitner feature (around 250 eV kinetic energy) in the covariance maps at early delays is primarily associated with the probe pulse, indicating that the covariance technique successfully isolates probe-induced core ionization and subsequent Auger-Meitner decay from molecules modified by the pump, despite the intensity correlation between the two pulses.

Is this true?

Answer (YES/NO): NO